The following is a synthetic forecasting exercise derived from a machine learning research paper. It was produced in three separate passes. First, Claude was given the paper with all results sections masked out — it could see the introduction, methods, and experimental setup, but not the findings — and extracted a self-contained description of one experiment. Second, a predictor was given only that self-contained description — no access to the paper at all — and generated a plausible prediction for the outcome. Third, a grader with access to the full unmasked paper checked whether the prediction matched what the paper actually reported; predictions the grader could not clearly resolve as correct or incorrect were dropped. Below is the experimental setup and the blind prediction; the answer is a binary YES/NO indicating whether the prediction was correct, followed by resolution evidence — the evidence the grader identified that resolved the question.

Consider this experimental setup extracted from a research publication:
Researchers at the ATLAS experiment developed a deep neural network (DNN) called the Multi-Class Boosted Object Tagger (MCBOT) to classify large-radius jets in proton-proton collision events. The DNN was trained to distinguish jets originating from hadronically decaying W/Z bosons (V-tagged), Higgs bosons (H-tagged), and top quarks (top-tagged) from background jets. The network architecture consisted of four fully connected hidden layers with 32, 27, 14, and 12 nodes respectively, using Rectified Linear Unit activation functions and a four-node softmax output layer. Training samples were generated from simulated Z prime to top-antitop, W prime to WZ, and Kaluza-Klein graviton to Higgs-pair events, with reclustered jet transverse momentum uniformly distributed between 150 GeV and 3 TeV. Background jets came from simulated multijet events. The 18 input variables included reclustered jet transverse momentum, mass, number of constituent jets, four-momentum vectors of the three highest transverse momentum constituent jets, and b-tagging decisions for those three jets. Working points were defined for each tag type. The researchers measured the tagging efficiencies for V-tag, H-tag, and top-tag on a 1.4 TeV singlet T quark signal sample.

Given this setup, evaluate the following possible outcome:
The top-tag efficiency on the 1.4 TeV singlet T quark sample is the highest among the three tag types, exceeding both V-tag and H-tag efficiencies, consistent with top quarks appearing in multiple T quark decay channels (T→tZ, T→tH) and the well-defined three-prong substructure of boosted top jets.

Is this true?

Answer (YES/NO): NO